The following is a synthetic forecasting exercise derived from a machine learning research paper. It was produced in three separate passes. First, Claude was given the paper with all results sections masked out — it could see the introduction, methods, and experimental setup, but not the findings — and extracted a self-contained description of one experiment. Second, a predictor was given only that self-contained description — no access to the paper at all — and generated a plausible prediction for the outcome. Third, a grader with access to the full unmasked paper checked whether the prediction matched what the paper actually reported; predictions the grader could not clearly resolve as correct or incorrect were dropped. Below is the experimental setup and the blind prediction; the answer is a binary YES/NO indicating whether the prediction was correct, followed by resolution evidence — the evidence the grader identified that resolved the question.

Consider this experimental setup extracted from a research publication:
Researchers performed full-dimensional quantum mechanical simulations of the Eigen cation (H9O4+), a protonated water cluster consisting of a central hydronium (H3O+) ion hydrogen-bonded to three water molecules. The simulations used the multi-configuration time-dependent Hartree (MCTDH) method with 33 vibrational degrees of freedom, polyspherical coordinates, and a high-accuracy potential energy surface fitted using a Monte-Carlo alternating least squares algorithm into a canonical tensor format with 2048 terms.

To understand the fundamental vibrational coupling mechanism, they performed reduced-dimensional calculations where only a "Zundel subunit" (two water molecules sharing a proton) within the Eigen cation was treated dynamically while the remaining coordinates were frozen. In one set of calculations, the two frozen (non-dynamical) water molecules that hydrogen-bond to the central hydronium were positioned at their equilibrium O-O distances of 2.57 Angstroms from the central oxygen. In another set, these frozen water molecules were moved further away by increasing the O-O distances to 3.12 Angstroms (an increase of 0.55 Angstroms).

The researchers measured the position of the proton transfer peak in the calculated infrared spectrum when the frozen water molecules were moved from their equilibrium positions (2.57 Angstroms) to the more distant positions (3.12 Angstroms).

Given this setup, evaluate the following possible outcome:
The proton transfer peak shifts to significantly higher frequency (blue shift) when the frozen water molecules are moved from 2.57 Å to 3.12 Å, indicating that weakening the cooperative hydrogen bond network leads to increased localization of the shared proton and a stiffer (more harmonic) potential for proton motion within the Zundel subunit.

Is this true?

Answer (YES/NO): NO